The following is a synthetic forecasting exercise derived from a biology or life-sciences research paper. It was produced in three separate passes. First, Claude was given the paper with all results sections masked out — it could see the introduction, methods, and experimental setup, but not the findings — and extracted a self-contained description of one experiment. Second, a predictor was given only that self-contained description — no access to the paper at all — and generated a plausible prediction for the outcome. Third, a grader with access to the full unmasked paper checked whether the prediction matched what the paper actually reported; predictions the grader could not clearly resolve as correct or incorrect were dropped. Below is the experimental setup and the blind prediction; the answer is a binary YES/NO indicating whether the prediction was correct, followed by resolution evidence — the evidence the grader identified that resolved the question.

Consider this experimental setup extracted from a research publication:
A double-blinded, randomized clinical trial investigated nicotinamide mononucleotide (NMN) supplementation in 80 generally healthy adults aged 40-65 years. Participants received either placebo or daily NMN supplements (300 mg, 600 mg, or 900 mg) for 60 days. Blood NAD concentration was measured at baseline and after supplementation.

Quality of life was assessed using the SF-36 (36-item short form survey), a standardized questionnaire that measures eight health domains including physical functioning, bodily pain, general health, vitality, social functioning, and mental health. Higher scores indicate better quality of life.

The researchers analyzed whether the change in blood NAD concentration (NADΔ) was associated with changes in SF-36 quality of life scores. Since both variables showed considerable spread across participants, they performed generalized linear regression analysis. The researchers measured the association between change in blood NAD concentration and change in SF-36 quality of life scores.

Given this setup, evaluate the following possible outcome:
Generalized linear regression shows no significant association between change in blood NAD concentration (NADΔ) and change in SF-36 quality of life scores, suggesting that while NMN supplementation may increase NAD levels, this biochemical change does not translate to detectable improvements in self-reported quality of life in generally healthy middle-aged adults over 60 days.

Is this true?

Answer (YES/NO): NO